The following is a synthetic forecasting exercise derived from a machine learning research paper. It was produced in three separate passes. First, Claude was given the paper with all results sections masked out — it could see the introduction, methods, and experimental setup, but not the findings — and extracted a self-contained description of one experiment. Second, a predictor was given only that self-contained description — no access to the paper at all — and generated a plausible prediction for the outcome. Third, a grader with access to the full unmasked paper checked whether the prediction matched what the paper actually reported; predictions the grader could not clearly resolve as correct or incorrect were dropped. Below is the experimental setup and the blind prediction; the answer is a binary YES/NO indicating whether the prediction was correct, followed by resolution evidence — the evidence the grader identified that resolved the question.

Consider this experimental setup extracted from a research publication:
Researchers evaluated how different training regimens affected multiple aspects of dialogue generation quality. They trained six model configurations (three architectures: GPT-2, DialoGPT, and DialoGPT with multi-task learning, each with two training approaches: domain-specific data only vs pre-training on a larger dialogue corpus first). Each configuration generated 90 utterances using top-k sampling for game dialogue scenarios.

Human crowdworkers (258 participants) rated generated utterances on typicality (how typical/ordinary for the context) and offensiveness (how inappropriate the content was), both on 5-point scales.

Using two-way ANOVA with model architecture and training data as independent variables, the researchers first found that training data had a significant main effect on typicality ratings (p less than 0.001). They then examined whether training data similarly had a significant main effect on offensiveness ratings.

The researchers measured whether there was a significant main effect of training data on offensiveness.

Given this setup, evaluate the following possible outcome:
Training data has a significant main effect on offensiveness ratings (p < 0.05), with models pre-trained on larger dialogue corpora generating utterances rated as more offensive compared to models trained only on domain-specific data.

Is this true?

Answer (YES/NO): NO